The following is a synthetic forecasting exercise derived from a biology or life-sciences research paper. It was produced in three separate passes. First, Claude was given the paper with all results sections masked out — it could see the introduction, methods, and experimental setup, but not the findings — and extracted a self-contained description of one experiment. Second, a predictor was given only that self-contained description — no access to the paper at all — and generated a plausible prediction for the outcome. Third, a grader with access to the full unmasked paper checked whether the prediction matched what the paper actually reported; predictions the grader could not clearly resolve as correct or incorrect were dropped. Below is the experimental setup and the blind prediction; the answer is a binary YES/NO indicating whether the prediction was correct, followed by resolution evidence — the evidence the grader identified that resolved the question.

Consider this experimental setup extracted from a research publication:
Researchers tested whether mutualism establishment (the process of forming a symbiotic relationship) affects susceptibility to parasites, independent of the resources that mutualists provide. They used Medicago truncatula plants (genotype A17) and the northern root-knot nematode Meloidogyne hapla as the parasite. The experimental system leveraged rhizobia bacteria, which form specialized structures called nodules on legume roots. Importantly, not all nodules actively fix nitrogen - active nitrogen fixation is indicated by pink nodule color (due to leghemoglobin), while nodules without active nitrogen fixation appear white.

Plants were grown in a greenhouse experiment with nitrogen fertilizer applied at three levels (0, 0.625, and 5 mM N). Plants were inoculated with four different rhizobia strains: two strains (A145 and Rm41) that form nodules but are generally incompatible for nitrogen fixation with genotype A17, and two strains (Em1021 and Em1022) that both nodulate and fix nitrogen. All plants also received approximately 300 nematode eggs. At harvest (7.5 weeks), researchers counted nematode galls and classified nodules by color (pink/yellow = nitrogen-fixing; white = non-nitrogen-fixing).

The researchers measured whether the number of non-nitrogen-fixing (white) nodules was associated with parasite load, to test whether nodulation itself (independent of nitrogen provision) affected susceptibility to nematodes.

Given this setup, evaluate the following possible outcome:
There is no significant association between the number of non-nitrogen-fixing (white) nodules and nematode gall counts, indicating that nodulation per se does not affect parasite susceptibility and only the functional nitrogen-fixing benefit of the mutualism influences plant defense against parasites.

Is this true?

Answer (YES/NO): YES